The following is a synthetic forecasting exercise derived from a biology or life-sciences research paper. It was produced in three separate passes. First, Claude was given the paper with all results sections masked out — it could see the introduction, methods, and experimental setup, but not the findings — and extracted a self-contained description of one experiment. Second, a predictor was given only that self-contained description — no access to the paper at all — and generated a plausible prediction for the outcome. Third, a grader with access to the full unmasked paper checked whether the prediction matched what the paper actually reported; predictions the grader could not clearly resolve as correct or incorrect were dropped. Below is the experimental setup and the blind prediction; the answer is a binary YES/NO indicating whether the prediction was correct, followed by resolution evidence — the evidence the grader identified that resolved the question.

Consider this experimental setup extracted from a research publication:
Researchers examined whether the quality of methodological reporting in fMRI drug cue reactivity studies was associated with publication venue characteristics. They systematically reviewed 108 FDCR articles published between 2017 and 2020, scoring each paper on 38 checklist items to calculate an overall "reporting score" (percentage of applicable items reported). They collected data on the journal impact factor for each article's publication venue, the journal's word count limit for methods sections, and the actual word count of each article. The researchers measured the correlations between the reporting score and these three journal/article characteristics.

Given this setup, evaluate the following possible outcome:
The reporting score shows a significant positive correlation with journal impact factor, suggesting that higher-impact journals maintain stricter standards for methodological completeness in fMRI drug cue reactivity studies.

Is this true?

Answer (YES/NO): NO